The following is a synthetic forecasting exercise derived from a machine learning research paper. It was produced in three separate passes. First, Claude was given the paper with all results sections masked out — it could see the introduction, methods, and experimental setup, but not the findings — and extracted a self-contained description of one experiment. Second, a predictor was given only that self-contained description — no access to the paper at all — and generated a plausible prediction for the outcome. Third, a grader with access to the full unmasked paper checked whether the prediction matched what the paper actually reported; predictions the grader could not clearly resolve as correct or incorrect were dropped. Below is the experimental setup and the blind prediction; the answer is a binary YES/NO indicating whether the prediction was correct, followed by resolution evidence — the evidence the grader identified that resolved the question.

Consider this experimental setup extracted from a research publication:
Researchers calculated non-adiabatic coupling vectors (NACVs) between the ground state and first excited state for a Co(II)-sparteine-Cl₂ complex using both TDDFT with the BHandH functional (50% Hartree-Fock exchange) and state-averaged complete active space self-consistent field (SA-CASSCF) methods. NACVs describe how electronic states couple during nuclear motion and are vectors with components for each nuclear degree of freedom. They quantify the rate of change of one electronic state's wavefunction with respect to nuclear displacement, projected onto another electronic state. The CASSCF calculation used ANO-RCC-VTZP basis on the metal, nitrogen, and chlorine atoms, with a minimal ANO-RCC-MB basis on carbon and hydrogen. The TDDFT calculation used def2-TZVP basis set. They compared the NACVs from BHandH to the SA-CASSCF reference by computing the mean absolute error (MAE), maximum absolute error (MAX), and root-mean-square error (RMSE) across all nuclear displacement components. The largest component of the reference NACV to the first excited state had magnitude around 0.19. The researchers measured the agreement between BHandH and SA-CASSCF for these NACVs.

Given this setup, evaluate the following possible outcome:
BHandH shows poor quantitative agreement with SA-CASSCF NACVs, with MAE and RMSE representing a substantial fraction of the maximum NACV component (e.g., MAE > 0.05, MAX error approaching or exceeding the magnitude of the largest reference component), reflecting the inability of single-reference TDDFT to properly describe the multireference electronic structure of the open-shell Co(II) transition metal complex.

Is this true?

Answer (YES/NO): NO